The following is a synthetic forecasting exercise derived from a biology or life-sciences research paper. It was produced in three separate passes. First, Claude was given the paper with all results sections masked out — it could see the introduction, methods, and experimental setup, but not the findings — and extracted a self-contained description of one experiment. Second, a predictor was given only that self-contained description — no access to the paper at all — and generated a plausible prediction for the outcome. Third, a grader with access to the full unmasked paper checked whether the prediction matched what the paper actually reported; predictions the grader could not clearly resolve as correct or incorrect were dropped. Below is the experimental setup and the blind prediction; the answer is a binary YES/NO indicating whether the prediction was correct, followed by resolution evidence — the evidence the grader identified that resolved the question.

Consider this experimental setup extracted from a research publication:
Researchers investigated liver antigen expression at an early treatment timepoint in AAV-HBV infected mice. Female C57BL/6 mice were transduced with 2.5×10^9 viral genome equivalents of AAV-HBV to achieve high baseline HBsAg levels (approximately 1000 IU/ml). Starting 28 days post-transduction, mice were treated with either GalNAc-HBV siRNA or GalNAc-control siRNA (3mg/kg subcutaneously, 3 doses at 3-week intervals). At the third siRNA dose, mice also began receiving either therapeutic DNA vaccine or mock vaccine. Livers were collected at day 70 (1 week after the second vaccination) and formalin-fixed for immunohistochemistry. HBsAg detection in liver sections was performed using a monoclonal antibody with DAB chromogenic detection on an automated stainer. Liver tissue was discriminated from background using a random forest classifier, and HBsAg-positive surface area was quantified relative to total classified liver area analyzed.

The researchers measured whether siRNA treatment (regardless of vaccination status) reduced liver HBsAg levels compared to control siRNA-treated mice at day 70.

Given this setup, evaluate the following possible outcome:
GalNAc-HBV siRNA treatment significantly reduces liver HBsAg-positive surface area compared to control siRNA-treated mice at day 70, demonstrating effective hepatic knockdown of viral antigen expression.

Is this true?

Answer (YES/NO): YES